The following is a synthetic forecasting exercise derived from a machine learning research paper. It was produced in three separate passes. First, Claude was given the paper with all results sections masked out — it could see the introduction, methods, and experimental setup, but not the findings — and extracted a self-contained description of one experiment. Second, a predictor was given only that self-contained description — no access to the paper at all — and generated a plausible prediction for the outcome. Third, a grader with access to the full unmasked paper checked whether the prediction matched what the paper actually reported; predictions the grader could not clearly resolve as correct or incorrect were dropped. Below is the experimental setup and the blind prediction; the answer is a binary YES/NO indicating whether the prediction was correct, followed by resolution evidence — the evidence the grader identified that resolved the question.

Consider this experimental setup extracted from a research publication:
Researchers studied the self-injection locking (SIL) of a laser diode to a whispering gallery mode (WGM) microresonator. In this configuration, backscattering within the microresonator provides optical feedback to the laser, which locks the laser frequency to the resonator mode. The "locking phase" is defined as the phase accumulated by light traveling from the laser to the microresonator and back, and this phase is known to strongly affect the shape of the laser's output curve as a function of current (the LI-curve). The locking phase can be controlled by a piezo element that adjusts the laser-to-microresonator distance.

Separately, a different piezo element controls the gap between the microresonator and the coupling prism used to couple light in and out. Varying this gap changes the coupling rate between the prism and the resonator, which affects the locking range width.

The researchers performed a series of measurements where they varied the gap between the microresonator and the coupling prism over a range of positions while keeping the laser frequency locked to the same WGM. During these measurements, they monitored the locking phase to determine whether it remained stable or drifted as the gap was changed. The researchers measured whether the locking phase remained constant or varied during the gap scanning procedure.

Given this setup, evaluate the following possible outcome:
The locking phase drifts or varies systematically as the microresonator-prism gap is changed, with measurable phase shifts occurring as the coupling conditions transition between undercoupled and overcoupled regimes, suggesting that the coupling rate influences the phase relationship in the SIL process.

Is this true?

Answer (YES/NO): NO